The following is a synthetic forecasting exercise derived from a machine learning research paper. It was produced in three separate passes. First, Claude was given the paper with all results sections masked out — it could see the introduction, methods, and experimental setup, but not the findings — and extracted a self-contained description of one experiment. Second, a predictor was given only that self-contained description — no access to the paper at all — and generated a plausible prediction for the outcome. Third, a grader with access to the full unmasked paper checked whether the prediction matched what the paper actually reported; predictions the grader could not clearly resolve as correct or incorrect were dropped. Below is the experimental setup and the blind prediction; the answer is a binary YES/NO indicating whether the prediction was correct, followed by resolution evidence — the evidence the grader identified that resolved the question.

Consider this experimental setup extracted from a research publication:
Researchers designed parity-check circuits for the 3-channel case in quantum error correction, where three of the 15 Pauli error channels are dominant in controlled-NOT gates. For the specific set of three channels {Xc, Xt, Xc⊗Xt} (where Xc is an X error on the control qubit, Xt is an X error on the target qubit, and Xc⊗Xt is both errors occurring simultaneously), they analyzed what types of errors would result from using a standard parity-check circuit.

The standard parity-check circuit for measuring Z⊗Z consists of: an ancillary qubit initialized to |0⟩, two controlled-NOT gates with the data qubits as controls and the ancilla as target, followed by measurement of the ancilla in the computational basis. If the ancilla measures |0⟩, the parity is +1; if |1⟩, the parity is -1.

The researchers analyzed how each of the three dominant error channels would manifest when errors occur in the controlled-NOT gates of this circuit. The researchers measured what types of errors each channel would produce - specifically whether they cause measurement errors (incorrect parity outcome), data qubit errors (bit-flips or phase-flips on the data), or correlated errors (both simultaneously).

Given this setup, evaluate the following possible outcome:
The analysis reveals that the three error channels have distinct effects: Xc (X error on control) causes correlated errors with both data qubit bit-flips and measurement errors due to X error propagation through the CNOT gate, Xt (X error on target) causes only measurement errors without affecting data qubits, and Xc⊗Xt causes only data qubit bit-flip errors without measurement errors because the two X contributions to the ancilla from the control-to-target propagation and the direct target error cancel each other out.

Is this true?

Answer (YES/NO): NO